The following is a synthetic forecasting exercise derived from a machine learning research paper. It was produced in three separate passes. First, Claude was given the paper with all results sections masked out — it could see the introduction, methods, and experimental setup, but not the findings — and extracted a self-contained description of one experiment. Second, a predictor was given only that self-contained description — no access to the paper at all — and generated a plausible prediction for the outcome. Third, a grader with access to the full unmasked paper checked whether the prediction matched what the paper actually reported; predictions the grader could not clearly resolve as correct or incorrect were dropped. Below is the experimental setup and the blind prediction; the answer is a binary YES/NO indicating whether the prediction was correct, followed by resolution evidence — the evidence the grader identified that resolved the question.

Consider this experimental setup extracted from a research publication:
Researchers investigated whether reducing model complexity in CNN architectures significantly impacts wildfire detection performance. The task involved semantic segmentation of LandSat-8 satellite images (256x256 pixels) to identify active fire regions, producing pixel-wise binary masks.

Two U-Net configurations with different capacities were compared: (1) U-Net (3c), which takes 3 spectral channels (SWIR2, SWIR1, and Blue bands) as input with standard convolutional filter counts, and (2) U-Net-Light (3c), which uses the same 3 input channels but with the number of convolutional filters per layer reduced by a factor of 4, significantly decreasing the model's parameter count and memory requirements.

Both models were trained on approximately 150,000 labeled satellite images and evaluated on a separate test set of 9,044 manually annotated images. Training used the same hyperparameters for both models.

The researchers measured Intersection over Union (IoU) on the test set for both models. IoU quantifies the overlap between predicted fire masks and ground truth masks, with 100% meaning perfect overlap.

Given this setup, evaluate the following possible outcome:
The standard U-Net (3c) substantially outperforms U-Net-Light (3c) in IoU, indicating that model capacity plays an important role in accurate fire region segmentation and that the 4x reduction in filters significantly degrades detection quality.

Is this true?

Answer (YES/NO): NO